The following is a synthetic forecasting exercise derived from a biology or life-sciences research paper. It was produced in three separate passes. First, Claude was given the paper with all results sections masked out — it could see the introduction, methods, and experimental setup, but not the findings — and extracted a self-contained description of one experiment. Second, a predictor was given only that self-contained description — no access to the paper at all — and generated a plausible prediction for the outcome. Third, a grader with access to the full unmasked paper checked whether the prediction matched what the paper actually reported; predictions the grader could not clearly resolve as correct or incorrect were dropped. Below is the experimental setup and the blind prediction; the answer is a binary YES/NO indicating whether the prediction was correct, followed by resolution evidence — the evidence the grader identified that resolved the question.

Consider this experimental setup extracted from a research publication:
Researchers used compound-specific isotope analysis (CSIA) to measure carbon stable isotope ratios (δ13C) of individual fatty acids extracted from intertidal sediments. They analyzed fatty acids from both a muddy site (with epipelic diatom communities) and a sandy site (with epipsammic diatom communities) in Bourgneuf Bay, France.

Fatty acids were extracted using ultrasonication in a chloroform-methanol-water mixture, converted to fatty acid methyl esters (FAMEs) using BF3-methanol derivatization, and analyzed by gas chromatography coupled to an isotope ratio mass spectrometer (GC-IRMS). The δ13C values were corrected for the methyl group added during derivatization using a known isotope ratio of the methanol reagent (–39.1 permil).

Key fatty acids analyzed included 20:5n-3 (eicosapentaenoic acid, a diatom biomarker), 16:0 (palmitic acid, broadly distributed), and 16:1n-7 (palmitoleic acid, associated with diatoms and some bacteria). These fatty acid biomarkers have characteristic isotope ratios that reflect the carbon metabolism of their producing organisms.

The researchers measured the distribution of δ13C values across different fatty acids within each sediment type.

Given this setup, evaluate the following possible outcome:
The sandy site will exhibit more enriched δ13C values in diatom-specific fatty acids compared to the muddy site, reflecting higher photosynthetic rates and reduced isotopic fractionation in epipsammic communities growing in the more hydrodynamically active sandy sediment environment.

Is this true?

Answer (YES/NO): YES